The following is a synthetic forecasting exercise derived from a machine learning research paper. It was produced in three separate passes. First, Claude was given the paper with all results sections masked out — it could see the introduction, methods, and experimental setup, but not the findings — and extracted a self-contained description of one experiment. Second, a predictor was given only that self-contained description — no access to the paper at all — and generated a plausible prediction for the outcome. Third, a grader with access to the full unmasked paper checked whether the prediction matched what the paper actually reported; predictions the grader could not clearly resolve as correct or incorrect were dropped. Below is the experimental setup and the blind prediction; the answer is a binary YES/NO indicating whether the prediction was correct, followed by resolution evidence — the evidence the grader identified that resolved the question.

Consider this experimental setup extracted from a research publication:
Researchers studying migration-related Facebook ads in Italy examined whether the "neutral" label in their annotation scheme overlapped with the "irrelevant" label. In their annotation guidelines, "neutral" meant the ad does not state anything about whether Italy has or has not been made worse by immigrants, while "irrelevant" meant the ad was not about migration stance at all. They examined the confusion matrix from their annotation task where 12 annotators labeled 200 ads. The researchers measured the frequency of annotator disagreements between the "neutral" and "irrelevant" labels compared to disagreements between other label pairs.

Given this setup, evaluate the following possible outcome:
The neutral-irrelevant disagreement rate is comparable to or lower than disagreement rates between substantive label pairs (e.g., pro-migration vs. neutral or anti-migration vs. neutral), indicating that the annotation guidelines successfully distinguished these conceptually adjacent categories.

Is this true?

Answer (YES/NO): NO